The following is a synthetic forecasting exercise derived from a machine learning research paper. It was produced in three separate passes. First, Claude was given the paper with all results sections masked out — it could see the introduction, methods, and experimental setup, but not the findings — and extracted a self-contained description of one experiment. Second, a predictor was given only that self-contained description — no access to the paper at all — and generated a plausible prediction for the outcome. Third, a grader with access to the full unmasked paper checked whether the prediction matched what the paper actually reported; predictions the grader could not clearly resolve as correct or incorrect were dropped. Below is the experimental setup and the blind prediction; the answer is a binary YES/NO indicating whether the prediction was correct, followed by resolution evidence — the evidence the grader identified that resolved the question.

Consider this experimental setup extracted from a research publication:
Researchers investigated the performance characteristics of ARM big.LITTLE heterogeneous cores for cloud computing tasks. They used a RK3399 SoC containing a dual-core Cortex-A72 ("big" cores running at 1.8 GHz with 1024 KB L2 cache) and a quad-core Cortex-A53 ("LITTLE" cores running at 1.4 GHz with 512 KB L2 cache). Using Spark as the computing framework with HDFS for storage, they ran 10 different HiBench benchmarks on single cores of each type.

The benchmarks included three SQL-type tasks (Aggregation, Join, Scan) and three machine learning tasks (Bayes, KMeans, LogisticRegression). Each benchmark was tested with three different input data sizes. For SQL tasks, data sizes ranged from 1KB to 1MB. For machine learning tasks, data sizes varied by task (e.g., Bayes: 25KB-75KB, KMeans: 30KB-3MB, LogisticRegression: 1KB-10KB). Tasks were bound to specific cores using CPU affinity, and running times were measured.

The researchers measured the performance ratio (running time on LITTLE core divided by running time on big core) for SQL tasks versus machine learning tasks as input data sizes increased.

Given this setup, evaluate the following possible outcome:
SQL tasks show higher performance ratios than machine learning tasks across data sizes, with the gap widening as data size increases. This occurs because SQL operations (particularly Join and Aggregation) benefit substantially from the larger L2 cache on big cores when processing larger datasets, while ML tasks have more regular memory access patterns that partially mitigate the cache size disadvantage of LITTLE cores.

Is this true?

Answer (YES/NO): NO